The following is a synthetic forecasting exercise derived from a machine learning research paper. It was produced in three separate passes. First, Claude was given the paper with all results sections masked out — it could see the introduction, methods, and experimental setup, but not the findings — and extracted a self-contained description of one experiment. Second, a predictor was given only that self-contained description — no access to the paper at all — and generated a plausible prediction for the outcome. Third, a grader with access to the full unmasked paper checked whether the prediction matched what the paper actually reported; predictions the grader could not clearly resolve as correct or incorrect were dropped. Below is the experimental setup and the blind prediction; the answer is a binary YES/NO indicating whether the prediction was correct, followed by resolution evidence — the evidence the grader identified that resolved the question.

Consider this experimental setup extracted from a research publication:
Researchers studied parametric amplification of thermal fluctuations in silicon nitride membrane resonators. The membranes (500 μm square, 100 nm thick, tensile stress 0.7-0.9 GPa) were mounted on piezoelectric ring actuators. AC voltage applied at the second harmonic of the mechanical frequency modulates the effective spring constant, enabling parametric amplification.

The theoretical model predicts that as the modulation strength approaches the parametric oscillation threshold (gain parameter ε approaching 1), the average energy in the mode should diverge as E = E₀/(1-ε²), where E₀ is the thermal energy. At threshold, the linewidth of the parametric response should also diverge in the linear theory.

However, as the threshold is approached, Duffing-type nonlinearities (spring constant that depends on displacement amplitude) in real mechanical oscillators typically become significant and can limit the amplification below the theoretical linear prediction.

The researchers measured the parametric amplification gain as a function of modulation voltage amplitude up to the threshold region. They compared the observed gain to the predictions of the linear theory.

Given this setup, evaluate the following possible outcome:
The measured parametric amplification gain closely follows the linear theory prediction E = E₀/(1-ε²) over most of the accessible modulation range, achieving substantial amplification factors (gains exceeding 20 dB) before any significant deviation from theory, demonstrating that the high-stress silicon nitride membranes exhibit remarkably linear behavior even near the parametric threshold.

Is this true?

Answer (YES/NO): NO